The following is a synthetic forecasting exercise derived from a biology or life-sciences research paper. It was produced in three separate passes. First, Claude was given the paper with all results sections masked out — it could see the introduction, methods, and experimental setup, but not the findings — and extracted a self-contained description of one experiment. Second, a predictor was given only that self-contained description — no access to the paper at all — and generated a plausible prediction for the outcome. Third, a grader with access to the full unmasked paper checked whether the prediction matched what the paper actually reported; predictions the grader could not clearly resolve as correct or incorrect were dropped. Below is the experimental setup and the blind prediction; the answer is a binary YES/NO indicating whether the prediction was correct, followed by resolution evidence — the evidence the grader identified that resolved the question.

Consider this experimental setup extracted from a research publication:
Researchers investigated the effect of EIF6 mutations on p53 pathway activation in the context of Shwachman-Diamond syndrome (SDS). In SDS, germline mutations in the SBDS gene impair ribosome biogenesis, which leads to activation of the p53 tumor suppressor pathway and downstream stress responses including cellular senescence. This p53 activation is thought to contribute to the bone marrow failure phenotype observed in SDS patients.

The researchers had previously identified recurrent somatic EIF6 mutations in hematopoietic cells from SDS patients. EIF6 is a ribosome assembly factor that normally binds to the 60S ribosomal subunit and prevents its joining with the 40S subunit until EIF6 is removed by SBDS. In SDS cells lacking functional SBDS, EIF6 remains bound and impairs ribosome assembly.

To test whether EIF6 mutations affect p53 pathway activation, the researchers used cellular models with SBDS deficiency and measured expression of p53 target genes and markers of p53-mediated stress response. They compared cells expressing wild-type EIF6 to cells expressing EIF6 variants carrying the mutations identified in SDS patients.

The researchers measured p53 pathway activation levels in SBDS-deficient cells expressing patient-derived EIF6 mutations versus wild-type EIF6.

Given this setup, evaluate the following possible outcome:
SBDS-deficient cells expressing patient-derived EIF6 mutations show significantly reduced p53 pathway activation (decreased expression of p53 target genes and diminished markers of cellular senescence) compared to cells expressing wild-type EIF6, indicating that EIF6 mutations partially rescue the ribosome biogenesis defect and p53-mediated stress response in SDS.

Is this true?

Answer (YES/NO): YES